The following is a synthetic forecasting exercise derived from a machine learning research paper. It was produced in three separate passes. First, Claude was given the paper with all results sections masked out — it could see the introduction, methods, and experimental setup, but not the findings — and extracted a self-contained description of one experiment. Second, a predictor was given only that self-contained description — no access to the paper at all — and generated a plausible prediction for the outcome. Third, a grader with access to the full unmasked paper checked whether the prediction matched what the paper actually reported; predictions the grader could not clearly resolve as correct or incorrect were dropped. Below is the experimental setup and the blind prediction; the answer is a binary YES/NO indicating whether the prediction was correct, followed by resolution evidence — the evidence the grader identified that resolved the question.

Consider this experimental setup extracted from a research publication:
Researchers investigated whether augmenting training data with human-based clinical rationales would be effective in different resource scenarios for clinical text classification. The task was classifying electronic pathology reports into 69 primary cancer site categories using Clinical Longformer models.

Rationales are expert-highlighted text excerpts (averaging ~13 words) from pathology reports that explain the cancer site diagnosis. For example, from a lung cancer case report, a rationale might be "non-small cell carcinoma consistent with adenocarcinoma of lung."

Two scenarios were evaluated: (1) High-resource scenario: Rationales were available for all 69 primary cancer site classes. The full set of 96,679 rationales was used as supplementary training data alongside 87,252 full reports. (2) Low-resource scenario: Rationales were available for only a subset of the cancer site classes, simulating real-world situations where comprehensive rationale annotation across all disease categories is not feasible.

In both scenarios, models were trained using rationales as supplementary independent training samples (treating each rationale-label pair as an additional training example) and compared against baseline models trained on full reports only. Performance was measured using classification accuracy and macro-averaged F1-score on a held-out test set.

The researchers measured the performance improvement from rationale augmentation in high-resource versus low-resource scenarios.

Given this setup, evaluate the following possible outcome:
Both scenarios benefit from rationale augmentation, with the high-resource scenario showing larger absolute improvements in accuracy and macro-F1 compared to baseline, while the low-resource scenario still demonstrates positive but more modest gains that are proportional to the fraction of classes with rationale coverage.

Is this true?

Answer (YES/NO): NO